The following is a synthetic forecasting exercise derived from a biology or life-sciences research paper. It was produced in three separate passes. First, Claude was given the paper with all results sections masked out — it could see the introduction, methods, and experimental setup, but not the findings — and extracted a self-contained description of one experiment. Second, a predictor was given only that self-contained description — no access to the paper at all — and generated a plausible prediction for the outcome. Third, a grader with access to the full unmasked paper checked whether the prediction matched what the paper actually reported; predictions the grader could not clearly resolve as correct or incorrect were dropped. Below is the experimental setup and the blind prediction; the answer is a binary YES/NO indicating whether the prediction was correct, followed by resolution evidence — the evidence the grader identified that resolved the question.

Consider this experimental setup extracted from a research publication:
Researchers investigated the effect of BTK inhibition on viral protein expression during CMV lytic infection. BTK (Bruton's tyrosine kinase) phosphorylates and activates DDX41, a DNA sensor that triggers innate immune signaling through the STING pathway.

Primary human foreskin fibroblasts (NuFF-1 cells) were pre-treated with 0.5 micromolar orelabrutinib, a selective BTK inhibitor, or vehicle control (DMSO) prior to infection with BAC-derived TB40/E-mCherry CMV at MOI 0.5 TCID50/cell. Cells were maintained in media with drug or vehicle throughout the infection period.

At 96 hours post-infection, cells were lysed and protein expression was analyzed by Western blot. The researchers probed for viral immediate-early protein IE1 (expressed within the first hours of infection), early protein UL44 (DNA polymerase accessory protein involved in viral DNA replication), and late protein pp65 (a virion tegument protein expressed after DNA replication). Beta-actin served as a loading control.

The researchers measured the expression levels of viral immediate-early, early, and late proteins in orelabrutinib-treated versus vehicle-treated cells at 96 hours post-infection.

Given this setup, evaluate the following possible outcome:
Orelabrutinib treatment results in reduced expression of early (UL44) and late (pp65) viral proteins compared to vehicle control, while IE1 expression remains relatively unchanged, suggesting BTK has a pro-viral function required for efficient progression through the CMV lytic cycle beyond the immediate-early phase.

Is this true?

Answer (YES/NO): NO